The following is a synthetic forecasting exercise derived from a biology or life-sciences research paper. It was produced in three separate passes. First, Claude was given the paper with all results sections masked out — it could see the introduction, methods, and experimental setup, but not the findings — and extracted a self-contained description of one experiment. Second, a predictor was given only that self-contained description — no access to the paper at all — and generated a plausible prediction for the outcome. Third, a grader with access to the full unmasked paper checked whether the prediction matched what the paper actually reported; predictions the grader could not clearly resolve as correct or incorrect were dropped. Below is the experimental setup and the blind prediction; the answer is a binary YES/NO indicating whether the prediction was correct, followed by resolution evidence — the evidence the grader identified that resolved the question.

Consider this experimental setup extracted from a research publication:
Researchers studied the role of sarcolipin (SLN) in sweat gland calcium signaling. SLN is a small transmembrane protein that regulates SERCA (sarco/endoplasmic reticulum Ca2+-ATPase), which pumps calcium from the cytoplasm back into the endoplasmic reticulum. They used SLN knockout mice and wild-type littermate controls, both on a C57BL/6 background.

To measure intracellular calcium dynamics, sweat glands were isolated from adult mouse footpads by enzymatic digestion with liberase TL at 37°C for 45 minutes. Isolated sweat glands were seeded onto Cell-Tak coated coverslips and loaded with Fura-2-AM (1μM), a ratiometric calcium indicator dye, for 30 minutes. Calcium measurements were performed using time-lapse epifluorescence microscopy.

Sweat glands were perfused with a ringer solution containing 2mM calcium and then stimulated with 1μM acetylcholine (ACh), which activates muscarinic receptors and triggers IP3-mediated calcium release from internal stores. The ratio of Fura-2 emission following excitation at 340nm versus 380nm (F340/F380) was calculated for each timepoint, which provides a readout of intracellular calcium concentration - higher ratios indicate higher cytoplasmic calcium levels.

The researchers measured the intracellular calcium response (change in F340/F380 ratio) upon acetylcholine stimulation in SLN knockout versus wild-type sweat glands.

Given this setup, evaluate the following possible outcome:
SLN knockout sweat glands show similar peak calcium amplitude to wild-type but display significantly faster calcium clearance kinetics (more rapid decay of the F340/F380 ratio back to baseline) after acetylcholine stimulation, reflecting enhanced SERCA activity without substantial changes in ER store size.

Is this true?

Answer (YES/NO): NO